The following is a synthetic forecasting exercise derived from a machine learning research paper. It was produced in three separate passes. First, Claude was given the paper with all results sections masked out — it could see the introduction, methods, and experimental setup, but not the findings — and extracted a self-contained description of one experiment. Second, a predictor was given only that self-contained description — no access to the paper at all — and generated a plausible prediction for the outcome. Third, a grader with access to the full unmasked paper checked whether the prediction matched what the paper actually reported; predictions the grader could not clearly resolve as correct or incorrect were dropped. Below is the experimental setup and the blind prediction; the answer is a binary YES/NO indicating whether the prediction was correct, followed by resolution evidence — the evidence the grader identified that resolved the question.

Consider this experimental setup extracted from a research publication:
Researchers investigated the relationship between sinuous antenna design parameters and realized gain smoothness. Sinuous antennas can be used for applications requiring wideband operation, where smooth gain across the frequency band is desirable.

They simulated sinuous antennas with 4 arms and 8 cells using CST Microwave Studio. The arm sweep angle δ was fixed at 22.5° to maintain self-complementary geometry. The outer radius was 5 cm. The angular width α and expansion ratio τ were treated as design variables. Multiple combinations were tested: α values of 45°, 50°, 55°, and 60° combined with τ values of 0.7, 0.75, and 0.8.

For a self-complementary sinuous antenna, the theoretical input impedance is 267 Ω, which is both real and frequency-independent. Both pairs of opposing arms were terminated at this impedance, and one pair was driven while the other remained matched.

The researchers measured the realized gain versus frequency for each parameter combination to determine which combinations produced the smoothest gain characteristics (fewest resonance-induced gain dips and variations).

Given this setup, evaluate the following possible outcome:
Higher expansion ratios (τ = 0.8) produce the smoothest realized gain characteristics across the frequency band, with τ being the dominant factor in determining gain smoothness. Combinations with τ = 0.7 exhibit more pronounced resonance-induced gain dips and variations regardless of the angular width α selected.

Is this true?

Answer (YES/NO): NO